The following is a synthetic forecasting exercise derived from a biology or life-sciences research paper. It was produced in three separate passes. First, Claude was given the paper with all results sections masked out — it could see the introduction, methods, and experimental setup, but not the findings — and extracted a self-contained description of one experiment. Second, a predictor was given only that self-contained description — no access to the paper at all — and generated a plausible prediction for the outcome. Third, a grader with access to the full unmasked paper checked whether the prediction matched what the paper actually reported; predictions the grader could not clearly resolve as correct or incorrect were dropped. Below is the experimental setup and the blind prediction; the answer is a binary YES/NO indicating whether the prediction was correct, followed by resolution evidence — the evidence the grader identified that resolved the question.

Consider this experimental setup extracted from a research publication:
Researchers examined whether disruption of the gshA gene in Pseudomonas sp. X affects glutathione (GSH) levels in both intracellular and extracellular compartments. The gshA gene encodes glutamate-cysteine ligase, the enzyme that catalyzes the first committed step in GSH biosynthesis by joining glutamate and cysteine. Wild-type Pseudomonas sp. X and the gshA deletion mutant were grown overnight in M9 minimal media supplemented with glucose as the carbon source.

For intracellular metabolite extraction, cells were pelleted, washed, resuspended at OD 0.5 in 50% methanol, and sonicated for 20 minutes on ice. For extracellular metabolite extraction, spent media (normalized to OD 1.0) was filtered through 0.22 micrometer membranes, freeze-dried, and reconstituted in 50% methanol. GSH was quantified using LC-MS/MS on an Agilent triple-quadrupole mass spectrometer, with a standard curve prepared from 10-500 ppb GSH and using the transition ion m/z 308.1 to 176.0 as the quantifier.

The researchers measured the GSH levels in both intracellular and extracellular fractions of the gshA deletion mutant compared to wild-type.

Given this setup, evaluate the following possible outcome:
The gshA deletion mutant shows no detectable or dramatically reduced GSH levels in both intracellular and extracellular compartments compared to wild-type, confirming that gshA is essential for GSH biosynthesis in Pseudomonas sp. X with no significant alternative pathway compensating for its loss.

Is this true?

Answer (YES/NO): YES